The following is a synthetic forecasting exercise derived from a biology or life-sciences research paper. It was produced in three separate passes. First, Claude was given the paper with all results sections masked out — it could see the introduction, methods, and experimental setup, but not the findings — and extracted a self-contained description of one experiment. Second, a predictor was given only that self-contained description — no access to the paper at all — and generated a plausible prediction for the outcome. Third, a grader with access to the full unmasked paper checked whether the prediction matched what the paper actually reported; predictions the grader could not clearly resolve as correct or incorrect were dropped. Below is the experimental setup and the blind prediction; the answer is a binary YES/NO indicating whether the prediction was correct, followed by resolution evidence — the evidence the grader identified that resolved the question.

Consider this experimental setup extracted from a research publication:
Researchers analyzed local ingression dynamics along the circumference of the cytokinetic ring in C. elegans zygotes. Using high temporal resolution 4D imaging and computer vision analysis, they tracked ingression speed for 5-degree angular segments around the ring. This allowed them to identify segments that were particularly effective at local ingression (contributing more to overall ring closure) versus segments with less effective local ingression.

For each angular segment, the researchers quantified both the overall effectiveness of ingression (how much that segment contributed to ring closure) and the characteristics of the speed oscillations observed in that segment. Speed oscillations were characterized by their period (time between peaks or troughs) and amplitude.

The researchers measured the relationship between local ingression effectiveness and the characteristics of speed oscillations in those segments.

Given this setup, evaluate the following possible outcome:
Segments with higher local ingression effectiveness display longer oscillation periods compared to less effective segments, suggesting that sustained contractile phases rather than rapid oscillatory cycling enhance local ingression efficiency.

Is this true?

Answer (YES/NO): YES